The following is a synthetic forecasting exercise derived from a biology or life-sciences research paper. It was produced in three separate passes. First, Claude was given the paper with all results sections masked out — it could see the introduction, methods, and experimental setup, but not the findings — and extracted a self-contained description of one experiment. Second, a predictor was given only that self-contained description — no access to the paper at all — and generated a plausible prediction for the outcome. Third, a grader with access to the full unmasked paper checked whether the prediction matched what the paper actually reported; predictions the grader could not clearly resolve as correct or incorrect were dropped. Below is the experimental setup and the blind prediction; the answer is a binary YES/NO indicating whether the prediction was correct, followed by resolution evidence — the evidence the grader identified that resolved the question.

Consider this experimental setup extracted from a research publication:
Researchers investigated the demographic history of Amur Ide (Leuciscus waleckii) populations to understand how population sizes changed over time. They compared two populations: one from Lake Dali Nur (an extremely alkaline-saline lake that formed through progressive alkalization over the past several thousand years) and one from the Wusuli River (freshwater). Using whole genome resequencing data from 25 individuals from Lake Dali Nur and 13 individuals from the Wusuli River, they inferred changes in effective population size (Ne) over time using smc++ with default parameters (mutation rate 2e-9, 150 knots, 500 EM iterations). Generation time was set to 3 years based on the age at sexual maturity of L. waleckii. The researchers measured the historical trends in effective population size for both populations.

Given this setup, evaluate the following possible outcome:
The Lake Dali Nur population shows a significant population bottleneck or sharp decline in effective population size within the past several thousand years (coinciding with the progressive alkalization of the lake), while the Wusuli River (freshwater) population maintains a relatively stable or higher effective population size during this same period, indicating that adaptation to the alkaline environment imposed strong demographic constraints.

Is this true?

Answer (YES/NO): YES